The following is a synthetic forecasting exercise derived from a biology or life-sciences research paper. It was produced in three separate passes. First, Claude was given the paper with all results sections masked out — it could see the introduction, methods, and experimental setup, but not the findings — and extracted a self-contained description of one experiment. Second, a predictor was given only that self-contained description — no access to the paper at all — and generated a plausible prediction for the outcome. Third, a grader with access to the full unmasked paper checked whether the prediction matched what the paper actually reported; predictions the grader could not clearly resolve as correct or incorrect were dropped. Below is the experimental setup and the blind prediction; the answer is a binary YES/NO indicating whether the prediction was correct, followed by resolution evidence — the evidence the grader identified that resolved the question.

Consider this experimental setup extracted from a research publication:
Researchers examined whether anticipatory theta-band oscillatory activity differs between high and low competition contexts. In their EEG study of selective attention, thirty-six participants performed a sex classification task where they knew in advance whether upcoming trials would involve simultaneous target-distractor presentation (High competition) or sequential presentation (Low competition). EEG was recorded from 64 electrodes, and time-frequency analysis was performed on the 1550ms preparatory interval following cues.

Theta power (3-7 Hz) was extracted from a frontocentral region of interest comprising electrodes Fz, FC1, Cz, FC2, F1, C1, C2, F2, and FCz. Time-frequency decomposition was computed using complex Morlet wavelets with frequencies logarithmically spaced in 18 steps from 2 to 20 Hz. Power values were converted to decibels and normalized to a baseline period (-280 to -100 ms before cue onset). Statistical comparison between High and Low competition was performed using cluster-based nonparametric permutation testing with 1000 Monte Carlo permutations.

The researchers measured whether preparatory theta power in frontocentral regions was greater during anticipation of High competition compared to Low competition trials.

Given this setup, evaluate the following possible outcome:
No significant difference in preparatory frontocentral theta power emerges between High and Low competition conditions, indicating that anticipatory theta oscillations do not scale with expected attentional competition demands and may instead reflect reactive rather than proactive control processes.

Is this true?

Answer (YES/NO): NO